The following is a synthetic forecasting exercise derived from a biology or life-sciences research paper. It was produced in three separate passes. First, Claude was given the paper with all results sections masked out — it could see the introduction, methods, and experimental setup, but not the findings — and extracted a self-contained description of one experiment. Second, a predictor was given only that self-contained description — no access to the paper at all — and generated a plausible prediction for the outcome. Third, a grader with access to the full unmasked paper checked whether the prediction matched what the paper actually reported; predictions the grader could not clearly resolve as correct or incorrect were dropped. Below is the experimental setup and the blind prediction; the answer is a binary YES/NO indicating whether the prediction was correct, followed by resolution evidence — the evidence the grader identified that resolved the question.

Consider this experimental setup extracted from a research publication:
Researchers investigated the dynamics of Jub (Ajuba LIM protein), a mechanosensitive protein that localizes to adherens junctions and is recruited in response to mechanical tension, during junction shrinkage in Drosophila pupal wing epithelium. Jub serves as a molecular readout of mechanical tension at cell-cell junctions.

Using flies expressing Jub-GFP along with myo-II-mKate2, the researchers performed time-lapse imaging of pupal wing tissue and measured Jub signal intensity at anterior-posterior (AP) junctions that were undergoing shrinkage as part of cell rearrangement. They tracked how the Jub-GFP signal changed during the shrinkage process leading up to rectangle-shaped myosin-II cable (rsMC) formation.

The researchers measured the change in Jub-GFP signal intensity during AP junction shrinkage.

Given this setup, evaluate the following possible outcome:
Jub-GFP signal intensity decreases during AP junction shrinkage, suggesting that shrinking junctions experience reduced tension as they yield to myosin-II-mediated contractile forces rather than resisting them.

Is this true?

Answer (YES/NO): NO